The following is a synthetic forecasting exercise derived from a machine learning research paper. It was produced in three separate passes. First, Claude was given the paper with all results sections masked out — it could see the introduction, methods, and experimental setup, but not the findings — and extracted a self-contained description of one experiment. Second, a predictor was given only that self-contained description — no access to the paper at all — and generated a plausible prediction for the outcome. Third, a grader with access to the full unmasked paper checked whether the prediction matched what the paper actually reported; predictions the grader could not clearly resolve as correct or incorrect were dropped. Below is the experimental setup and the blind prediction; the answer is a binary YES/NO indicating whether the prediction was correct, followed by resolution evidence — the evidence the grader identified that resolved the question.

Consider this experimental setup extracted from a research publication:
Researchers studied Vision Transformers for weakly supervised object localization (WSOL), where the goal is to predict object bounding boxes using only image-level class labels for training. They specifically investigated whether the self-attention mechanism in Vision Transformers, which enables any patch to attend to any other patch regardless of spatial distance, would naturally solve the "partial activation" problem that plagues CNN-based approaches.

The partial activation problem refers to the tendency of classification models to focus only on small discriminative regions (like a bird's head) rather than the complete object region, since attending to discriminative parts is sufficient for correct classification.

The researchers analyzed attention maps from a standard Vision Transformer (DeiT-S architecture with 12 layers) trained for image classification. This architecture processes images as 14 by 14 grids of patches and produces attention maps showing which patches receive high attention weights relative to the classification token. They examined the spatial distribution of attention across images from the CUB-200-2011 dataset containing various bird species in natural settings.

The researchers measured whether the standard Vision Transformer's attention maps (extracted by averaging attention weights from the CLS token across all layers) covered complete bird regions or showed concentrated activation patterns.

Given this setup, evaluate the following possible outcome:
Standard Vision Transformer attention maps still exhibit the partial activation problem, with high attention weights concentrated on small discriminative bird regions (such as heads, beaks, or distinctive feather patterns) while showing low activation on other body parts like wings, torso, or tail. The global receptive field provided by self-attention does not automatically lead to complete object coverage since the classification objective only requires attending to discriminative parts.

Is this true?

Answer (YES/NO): YES